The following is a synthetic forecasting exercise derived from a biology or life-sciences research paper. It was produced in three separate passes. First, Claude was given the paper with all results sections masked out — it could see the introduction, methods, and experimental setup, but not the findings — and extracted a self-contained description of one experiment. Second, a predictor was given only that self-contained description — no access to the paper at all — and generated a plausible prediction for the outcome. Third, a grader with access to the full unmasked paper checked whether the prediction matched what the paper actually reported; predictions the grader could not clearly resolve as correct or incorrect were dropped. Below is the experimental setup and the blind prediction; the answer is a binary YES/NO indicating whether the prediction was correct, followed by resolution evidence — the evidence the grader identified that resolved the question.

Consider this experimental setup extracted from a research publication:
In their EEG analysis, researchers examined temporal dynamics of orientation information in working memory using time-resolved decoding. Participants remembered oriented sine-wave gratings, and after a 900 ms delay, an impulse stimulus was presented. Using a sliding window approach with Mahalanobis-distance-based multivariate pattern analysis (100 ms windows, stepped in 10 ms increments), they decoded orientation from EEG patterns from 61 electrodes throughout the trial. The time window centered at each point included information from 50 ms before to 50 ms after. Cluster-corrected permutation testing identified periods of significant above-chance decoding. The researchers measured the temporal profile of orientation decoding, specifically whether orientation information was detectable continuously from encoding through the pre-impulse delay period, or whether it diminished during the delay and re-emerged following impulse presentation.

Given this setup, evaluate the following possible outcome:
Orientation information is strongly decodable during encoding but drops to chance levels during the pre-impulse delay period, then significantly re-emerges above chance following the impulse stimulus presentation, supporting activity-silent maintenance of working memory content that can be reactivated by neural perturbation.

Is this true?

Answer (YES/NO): NO